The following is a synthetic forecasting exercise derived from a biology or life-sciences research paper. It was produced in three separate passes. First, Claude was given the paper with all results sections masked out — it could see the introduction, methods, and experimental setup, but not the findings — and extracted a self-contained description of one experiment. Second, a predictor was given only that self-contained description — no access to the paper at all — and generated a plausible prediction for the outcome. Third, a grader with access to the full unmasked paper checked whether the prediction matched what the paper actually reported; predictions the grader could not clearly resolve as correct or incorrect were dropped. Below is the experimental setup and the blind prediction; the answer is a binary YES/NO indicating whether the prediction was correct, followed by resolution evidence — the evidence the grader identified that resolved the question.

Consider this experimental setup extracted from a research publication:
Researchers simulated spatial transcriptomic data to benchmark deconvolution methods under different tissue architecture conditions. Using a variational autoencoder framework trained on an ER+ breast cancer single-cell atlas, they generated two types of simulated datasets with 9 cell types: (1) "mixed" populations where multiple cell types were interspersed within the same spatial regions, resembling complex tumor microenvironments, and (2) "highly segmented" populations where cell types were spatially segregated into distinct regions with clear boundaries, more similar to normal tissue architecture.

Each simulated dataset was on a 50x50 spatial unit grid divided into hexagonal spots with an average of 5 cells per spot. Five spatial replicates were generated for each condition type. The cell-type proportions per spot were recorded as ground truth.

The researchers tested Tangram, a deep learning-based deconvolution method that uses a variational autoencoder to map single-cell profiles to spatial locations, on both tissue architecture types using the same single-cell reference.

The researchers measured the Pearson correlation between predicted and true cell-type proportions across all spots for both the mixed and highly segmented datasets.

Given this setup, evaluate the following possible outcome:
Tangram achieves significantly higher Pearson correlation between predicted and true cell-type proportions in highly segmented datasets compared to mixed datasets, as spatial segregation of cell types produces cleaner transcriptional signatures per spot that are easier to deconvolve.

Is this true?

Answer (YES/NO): NO